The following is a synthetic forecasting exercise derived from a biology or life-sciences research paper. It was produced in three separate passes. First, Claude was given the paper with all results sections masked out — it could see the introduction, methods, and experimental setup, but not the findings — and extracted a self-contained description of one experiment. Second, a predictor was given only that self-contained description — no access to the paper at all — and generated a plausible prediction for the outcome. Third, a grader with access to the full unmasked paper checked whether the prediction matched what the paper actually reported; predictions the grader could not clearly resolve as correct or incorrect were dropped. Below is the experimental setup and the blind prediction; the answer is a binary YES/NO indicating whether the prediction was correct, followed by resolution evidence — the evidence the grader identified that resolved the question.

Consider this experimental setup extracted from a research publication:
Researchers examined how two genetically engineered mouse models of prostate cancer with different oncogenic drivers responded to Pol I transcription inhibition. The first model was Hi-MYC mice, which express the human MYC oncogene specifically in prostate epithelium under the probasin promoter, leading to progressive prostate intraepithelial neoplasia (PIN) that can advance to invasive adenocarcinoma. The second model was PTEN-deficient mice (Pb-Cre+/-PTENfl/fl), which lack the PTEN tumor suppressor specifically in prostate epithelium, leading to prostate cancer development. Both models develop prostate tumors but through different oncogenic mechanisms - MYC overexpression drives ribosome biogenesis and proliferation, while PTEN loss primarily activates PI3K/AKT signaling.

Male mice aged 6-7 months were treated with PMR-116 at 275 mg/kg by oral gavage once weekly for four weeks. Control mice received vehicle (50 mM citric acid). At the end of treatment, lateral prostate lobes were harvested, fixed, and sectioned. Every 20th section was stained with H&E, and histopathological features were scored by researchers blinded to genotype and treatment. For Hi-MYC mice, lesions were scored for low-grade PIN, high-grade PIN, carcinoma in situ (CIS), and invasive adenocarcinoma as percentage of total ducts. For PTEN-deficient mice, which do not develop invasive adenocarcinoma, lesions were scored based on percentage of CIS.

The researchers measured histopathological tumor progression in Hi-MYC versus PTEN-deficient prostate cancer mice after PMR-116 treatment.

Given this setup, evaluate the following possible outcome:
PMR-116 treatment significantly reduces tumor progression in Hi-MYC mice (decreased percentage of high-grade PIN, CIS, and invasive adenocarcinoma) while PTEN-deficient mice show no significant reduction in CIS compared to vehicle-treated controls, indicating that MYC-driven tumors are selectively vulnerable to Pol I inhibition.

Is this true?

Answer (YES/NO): YES